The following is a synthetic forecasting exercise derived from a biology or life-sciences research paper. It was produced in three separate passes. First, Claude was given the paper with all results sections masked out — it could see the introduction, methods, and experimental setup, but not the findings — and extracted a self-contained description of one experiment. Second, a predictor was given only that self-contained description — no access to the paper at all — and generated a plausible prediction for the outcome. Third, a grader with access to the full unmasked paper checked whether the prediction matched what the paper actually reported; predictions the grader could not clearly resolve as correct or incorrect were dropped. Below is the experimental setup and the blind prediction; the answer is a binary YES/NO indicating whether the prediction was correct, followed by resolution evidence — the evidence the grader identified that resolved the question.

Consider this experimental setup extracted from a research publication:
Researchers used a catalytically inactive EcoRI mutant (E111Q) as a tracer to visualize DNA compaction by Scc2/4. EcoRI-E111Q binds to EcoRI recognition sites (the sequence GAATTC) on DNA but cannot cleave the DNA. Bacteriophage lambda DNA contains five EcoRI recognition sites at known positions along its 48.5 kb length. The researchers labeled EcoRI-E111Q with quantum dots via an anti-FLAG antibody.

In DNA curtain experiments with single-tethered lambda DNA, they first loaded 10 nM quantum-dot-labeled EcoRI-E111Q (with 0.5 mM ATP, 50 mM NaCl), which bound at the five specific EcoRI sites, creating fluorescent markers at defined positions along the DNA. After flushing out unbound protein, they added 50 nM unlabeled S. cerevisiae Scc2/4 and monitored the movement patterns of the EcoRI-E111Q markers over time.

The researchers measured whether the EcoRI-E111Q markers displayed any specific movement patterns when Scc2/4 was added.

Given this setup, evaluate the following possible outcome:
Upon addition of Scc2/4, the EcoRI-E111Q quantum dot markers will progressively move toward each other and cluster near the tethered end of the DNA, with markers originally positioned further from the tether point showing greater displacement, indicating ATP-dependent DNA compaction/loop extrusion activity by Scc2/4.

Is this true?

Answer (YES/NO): NO